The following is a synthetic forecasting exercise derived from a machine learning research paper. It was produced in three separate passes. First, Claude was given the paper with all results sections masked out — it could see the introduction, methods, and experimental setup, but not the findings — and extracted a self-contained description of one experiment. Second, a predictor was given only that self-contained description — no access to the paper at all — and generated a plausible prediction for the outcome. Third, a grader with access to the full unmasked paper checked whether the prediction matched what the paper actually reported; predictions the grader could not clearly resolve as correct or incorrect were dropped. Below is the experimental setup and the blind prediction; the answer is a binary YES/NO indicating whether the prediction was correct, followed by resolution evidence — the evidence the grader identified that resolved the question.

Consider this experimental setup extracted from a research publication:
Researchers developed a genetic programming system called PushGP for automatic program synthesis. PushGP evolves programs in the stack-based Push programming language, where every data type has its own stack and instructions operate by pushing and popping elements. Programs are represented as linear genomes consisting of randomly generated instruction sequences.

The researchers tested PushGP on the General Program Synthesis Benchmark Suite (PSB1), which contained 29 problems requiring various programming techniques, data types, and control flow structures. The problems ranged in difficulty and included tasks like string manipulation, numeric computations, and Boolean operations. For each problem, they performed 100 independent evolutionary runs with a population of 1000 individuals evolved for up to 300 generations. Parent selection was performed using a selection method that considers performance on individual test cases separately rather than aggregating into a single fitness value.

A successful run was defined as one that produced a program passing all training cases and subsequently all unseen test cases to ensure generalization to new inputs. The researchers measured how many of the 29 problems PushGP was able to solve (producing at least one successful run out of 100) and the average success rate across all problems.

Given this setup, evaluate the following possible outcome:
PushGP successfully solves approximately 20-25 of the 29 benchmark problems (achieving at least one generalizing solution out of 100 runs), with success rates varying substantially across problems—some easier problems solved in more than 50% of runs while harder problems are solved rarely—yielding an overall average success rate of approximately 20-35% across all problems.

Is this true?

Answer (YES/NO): YES